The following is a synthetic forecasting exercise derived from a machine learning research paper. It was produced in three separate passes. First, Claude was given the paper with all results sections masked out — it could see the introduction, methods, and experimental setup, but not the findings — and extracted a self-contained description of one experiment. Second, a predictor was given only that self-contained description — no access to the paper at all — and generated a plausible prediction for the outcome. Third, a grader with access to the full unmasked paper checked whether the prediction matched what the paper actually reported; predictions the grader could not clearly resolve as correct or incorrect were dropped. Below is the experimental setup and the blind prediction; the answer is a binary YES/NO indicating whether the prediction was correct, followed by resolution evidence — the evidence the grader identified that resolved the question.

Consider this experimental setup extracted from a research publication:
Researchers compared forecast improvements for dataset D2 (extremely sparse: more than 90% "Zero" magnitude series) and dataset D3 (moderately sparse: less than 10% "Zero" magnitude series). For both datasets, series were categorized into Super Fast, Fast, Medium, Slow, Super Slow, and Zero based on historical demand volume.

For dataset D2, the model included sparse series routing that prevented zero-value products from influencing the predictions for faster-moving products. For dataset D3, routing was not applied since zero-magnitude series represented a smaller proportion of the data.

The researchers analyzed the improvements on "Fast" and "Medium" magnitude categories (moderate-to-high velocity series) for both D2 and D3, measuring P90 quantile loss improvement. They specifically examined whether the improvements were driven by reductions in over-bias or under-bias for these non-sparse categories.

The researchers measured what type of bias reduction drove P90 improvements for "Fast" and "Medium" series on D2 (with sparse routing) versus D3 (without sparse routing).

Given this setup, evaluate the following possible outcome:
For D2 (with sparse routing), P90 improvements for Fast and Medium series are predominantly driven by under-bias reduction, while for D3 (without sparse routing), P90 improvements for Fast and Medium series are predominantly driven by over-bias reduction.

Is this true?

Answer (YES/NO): NO